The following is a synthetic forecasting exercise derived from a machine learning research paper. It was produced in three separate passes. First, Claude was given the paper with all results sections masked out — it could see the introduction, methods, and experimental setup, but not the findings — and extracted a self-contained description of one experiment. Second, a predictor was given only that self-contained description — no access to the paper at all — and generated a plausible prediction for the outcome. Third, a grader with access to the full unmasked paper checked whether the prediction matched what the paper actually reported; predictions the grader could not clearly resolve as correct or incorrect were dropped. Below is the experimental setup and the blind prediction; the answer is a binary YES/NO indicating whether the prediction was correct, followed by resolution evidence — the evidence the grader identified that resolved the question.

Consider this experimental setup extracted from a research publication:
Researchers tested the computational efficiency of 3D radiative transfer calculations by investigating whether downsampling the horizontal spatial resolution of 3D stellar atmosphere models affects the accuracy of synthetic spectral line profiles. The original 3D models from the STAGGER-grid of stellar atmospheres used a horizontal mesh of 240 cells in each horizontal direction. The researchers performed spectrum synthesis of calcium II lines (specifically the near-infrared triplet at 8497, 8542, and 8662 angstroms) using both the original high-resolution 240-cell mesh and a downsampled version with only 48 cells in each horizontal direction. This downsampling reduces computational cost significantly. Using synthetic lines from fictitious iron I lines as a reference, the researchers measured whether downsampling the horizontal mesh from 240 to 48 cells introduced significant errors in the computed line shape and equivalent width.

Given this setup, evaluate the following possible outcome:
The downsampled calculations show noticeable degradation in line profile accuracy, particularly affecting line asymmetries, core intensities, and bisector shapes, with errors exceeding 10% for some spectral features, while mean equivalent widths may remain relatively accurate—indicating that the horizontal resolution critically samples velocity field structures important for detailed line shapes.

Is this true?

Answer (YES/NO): NO